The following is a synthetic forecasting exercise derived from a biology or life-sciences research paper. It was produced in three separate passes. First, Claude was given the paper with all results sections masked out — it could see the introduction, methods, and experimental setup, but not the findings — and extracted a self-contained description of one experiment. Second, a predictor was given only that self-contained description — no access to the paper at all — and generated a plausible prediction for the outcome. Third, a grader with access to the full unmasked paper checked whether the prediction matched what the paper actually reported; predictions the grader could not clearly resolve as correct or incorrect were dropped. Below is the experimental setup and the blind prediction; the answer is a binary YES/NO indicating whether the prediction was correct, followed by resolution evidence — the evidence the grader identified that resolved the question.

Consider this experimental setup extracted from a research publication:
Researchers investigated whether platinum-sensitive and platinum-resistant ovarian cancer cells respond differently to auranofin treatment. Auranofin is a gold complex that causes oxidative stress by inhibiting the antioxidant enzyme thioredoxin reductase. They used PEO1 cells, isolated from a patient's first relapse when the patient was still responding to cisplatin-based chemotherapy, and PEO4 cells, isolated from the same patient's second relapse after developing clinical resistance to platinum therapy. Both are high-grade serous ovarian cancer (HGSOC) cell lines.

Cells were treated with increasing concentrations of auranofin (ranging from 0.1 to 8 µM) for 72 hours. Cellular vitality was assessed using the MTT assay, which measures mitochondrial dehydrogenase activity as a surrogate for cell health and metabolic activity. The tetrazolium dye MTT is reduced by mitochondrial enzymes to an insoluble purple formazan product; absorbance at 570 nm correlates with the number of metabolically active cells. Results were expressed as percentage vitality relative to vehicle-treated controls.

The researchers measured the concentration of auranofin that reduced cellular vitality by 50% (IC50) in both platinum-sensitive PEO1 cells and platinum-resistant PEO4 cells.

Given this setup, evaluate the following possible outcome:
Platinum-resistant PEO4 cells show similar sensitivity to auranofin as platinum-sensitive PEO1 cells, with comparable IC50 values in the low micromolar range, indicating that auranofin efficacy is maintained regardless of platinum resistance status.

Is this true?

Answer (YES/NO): YES